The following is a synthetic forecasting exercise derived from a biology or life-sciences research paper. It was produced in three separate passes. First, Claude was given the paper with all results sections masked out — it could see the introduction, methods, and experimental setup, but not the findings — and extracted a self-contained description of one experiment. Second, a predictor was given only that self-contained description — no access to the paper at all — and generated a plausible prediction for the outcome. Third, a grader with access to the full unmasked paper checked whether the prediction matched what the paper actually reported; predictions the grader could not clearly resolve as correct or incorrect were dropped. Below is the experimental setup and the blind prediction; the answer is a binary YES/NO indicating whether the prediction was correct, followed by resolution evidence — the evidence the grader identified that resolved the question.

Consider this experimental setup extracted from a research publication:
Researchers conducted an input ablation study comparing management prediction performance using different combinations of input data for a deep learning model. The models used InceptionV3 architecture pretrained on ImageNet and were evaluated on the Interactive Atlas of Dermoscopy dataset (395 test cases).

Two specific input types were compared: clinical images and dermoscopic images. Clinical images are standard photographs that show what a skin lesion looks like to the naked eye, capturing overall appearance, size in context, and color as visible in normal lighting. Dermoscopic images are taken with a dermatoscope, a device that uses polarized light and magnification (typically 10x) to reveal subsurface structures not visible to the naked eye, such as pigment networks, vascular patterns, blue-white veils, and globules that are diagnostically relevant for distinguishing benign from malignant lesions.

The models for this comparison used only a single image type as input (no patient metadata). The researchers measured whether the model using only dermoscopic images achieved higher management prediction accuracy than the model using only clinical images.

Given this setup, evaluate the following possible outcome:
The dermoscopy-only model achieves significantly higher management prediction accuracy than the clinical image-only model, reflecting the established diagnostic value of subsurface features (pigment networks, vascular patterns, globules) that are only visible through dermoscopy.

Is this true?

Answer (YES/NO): YES